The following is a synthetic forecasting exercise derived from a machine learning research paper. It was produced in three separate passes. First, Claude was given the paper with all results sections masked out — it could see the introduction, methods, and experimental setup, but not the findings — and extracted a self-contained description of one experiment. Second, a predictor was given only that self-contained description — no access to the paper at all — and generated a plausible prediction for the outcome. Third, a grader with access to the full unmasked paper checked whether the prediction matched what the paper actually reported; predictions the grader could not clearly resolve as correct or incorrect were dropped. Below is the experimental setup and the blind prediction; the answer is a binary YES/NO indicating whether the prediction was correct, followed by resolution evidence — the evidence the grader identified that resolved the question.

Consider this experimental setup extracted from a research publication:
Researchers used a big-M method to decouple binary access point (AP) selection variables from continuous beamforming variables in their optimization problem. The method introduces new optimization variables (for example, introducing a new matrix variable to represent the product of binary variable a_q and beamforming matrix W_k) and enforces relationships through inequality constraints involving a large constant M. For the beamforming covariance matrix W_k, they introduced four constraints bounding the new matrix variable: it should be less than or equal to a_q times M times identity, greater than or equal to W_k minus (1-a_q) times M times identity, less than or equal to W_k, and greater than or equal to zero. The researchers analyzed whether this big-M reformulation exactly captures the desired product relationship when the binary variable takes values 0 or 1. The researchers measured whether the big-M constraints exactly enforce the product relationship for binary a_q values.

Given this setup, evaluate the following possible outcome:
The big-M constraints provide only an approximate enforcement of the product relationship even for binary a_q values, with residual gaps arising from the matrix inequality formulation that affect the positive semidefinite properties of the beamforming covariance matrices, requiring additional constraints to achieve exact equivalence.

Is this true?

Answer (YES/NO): NO